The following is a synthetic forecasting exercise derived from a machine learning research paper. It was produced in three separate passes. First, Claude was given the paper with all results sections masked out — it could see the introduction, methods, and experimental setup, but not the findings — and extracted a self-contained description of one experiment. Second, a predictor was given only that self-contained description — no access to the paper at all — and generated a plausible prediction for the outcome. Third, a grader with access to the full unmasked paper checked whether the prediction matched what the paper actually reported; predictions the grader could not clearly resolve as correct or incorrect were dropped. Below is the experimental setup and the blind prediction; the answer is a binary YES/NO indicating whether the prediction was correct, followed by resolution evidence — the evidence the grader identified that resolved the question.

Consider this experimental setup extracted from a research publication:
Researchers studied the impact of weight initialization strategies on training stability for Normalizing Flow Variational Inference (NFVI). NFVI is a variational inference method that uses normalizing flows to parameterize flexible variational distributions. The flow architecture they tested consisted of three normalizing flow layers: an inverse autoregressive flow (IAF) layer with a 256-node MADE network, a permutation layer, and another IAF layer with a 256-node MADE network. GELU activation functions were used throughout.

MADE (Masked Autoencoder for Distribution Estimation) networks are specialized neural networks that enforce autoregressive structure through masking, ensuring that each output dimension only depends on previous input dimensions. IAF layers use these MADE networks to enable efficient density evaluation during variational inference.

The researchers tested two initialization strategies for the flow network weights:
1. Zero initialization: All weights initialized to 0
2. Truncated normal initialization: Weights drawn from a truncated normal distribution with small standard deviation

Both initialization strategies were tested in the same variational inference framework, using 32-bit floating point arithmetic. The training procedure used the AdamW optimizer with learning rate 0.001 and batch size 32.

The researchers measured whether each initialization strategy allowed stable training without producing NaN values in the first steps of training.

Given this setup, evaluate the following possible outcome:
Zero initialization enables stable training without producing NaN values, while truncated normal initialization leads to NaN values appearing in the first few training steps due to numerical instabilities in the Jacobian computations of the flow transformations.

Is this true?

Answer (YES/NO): NO